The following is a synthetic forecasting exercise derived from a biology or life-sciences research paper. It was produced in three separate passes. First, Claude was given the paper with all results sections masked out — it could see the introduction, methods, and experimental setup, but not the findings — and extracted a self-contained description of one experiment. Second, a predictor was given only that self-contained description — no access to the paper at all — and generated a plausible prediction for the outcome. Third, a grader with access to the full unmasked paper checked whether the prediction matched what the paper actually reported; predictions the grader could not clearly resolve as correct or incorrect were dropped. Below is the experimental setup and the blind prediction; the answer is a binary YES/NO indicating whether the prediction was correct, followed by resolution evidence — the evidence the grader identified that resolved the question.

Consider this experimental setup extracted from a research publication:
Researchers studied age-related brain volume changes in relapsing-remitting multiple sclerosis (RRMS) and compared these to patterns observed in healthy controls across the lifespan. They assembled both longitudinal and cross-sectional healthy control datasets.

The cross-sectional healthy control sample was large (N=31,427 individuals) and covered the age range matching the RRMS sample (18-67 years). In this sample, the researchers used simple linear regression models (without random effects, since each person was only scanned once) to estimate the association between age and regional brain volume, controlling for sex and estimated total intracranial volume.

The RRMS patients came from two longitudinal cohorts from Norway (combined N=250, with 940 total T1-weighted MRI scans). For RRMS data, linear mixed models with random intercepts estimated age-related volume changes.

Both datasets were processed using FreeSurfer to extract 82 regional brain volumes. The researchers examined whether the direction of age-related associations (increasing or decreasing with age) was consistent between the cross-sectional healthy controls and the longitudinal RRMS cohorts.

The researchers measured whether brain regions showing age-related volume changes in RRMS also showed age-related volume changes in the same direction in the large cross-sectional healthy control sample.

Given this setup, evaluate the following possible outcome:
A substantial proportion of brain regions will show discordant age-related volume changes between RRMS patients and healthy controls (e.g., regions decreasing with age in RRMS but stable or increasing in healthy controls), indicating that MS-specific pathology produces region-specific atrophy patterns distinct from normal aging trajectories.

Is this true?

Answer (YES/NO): NO